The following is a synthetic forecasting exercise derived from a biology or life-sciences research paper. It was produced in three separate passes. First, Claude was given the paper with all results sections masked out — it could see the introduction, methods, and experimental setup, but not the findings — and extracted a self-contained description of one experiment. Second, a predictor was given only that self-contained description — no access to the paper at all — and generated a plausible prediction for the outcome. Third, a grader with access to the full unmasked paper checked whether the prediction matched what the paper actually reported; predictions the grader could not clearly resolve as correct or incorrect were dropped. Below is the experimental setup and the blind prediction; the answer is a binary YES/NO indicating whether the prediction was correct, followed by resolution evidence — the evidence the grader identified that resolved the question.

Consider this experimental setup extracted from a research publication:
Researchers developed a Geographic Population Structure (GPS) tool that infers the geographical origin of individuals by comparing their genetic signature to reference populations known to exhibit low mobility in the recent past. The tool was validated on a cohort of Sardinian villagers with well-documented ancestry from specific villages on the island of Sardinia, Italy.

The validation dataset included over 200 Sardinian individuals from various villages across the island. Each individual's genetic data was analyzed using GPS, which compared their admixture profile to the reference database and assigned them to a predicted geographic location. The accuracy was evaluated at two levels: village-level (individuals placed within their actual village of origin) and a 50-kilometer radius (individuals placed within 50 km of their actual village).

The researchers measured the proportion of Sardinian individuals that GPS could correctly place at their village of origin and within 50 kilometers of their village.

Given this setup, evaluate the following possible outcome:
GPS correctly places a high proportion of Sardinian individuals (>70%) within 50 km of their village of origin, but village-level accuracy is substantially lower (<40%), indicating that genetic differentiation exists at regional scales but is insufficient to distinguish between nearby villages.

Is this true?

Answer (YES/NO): NO